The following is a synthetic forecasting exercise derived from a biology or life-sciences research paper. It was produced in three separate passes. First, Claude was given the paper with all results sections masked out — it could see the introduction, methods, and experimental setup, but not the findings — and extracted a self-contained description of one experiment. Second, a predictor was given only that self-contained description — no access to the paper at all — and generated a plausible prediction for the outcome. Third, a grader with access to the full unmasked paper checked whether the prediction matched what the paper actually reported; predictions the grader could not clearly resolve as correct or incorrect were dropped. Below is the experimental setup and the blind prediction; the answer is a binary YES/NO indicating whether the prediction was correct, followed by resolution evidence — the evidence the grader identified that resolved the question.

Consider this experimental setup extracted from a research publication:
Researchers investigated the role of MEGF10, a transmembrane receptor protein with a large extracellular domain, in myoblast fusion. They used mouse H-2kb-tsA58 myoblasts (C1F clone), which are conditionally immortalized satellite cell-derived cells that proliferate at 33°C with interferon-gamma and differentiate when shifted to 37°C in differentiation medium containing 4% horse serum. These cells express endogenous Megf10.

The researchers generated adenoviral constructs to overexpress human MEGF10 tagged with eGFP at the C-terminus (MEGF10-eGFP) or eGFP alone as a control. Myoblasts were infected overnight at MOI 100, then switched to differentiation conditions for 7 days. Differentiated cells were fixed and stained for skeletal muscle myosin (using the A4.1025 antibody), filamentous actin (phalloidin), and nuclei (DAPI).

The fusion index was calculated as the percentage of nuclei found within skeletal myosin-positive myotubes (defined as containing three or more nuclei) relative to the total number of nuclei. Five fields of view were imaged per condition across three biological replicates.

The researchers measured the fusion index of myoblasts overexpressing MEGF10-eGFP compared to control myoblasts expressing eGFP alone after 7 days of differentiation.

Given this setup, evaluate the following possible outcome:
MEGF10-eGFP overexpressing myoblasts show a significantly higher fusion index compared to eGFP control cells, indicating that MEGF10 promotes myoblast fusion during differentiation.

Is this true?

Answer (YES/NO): NO